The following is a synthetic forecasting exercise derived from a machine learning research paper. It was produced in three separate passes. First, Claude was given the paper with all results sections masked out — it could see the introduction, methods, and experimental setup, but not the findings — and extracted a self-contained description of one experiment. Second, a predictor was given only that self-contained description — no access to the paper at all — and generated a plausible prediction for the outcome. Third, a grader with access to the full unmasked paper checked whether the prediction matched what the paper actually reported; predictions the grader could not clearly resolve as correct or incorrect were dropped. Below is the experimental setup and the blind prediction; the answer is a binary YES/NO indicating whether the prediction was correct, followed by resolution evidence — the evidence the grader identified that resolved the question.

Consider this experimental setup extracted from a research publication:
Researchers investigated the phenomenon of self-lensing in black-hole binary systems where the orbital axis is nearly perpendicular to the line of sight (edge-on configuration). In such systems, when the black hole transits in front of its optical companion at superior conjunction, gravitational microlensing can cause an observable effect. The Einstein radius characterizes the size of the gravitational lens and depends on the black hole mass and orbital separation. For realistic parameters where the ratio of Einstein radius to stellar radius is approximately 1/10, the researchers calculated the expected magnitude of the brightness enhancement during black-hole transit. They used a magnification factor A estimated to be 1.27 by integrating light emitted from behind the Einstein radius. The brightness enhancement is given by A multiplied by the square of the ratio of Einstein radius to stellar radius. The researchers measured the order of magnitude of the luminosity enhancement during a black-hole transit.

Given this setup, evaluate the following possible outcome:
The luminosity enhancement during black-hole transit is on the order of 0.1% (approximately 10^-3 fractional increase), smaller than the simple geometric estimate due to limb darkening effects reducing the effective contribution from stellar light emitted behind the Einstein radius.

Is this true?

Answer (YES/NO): NO